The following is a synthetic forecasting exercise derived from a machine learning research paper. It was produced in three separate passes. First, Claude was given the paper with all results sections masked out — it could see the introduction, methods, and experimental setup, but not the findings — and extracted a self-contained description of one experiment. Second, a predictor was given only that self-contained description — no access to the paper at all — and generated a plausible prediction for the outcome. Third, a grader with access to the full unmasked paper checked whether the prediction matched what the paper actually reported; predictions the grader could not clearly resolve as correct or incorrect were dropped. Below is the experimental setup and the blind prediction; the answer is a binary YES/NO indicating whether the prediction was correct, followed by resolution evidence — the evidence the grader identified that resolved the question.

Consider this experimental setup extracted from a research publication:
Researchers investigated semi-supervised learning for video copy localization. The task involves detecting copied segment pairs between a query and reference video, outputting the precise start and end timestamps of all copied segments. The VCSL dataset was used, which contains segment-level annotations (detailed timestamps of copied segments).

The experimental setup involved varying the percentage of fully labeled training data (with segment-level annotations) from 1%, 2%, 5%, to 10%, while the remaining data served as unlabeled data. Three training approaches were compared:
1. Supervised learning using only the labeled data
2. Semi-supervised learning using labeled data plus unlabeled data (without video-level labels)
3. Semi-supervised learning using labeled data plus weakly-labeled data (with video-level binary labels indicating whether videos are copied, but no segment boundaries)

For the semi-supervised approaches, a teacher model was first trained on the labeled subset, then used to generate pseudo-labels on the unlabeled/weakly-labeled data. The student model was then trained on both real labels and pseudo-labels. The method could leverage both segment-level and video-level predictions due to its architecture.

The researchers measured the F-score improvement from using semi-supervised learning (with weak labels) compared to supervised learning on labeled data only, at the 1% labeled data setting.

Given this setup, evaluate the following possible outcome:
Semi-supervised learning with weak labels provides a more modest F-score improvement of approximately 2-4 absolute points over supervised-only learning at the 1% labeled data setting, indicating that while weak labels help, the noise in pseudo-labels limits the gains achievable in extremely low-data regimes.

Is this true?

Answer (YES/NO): NO